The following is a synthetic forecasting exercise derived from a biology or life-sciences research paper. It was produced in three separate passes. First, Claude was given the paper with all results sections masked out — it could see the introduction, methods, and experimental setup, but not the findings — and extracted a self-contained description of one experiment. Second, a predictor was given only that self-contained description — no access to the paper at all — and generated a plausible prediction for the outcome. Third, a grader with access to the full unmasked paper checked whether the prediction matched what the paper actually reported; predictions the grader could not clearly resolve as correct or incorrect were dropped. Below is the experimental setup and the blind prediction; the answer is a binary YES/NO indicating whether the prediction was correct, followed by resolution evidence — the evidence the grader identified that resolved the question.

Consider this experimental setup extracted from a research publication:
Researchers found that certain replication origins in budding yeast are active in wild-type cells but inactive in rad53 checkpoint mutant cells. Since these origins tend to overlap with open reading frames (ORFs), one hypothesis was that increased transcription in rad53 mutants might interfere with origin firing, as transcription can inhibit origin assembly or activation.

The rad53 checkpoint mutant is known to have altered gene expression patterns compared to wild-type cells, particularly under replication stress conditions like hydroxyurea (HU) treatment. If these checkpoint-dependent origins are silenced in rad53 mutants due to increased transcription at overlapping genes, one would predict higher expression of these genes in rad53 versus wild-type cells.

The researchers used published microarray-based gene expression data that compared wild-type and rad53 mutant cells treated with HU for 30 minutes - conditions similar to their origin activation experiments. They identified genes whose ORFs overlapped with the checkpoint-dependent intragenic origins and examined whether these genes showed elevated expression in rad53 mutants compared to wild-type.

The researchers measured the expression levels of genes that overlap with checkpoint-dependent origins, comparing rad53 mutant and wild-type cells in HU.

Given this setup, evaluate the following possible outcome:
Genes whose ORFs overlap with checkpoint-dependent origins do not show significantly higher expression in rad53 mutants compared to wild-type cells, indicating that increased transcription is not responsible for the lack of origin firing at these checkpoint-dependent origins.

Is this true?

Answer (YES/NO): YES